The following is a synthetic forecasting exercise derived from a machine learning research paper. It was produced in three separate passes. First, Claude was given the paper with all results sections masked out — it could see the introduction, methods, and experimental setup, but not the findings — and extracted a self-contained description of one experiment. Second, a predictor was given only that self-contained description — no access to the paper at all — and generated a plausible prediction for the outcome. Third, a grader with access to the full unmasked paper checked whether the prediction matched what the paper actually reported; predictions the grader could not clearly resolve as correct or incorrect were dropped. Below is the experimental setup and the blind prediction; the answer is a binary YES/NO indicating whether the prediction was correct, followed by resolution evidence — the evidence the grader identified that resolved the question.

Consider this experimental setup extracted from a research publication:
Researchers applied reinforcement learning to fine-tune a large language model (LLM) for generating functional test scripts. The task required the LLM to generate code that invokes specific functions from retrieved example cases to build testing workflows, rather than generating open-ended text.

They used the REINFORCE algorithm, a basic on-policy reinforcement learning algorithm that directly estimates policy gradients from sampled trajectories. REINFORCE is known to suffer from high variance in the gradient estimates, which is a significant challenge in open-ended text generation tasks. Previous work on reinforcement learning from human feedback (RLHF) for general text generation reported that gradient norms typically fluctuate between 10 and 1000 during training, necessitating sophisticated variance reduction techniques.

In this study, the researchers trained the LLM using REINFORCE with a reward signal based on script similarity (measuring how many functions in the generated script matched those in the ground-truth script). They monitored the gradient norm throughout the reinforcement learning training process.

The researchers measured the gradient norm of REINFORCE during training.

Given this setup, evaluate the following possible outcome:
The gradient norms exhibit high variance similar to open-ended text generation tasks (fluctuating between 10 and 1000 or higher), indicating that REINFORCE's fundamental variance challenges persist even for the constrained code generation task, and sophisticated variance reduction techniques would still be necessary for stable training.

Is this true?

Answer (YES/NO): NO